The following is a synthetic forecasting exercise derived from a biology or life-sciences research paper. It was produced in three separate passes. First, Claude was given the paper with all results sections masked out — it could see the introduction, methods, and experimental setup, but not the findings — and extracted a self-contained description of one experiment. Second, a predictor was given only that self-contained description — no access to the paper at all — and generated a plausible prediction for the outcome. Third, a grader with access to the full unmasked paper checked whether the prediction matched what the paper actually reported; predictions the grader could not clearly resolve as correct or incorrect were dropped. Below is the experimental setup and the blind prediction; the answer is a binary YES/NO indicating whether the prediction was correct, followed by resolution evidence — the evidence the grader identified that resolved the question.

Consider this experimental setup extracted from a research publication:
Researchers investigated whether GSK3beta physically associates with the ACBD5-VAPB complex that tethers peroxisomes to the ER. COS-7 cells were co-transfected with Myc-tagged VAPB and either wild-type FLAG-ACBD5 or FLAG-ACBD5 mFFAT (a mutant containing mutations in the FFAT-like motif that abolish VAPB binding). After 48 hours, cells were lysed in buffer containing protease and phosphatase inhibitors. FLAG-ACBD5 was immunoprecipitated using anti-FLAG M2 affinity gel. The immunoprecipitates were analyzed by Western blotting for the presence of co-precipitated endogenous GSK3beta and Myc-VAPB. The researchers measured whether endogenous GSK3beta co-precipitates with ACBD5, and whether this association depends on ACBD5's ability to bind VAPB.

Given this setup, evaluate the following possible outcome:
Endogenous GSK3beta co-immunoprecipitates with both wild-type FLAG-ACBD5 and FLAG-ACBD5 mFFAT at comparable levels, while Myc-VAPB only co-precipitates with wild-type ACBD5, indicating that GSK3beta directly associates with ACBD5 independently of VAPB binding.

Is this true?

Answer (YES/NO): YES